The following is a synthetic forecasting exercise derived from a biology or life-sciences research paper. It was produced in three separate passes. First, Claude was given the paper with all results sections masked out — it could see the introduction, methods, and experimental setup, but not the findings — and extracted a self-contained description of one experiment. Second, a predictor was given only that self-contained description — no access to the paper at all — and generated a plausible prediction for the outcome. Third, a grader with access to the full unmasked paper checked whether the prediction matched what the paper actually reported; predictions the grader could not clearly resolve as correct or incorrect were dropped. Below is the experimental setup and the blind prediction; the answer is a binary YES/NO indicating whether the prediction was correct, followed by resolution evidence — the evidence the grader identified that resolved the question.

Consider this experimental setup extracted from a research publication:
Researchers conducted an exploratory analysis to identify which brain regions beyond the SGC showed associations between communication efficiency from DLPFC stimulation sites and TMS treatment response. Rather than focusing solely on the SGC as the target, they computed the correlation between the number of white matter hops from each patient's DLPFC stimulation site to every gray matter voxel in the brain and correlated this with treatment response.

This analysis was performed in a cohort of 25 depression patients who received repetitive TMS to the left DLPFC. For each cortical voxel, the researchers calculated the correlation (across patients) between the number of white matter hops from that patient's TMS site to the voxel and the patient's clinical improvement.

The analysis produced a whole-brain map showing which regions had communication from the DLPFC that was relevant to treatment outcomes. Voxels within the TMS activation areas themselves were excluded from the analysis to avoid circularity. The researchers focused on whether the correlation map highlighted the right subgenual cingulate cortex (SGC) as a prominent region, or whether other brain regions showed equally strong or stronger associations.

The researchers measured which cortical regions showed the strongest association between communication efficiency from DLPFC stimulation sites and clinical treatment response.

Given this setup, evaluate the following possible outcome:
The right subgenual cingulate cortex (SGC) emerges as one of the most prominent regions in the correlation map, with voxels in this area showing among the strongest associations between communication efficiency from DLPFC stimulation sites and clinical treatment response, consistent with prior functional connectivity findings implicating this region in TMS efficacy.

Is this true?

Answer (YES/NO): YES